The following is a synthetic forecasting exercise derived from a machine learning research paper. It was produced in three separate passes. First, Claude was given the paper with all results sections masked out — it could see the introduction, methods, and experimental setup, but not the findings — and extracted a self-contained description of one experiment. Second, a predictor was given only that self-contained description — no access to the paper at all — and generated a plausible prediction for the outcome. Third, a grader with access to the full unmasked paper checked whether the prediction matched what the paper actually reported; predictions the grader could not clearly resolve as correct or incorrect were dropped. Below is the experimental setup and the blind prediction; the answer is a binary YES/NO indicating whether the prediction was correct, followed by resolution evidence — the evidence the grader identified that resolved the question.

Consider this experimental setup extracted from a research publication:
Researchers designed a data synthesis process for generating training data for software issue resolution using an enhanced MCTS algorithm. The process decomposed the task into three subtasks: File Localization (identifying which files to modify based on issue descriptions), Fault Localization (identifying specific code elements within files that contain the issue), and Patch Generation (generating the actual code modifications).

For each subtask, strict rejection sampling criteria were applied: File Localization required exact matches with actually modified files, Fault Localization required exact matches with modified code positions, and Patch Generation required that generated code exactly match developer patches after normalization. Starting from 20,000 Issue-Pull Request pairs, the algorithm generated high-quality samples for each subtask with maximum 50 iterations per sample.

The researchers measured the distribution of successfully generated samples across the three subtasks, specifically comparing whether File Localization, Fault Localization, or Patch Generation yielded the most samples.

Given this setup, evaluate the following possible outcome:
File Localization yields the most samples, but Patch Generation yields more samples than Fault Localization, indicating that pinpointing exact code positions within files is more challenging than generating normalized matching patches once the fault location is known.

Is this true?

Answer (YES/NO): NO